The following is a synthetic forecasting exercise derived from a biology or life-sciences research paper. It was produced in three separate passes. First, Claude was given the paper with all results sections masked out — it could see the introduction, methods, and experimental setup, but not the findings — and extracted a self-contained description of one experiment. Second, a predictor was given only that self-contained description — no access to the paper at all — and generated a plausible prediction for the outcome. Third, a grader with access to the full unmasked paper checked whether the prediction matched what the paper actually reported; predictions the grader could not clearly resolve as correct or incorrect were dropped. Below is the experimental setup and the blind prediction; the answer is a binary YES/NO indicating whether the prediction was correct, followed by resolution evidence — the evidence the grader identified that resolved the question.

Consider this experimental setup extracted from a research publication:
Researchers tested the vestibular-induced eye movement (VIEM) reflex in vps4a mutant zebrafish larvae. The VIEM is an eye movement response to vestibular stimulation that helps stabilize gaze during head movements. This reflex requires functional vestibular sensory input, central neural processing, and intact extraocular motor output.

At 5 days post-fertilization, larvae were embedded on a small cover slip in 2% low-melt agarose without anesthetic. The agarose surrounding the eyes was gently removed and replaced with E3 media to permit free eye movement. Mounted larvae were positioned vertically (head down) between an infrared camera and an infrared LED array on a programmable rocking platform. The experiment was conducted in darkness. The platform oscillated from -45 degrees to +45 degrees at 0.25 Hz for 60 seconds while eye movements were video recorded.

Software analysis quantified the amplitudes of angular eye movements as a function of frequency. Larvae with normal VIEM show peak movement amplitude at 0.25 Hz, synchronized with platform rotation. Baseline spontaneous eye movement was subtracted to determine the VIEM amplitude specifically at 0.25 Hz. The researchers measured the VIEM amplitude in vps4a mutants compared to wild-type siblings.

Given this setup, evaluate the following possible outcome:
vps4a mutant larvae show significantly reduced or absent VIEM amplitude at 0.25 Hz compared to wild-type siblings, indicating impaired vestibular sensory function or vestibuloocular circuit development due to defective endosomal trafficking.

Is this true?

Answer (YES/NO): NO